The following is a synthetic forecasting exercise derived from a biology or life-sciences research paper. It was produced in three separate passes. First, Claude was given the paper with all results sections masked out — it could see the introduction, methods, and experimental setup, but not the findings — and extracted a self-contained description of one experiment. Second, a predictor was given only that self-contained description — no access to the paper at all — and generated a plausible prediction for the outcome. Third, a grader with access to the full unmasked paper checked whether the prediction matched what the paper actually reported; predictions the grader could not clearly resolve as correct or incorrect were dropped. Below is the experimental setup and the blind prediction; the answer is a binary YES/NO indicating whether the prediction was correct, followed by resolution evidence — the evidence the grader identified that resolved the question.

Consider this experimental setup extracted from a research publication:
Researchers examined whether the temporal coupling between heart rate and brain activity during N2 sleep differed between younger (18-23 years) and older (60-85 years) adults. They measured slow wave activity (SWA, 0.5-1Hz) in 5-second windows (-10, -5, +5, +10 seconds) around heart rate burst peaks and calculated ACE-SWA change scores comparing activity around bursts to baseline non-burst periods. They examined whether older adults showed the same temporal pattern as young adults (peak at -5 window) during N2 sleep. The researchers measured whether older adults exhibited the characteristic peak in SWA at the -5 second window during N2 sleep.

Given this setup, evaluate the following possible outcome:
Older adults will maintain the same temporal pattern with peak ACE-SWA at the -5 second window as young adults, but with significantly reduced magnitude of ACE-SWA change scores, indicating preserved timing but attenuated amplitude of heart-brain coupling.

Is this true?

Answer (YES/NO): YES